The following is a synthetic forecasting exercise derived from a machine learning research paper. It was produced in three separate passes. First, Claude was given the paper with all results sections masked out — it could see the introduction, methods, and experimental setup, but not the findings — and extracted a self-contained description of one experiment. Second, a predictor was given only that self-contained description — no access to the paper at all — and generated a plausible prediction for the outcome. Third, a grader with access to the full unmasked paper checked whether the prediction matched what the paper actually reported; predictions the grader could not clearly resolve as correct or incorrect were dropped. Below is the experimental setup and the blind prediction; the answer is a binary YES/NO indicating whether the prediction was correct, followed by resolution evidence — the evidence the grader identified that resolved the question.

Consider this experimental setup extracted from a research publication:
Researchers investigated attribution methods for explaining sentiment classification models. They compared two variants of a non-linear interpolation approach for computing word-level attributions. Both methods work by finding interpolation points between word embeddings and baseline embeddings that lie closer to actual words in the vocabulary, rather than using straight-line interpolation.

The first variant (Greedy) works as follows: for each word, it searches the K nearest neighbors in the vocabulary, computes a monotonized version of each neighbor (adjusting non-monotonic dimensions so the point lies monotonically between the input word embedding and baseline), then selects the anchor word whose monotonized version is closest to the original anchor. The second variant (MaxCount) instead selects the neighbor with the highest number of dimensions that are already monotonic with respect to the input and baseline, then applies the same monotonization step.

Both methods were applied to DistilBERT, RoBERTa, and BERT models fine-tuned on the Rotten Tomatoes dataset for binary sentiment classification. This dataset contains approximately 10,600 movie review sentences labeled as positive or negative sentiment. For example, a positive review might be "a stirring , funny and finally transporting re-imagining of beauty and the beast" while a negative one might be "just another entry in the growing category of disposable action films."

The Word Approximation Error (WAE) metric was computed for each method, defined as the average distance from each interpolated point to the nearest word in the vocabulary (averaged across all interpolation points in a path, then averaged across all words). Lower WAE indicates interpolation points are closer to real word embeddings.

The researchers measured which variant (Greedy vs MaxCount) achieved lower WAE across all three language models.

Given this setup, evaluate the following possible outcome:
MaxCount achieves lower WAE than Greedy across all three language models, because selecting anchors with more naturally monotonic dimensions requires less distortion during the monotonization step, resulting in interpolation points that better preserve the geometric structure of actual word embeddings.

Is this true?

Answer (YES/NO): YES